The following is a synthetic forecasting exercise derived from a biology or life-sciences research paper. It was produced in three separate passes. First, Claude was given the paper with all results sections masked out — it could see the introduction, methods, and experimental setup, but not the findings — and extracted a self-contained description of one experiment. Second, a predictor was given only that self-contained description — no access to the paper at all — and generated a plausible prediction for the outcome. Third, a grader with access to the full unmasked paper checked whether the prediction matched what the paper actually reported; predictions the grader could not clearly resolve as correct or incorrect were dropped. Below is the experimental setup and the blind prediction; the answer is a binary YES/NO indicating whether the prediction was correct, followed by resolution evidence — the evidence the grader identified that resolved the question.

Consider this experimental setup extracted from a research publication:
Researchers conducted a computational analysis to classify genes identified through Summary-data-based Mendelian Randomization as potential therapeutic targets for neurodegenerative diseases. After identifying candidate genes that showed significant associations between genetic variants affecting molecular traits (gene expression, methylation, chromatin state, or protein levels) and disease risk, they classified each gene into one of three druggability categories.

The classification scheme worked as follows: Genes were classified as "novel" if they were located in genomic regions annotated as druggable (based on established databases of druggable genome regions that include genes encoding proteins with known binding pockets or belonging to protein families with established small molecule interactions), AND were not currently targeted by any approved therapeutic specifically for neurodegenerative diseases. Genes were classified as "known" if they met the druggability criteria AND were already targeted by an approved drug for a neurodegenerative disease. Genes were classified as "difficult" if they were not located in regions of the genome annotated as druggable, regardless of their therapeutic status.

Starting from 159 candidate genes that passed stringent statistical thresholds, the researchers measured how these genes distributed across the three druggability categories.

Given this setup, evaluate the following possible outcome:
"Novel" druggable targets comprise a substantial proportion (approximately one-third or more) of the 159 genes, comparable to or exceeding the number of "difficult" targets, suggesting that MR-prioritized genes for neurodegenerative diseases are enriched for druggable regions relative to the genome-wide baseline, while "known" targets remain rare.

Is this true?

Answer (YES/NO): NO